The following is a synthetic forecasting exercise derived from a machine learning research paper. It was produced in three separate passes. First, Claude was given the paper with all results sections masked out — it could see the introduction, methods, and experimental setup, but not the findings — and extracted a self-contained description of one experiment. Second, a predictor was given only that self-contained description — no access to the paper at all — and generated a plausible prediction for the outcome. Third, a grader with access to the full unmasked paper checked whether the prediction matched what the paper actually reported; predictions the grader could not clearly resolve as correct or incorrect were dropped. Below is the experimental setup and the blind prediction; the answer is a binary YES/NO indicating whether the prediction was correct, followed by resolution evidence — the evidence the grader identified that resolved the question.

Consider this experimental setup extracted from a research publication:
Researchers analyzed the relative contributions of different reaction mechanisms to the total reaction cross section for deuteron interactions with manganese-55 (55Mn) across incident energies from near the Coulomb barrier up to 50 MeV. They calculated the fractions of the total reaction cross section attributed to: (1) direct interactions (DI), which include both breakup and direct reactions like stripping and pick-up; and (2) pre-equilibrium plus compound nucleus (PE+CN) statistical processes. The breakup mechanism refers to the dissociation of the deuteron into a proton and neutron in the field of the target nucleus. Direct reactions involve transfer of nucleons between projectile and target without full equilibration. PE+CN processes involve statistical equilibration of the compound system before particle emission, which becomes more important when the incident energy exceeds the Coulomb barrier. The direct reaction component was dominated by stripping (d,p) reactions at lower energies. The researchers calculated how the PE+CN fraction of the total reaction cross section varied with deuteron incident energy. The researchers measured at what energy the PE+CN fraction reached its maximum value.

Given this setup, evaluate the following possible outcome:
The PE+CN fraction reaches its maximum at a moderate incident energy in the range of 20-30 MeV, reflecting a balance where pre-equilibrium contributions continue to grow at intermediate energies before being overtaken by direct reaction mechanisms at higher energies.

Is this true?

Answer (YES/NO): NO